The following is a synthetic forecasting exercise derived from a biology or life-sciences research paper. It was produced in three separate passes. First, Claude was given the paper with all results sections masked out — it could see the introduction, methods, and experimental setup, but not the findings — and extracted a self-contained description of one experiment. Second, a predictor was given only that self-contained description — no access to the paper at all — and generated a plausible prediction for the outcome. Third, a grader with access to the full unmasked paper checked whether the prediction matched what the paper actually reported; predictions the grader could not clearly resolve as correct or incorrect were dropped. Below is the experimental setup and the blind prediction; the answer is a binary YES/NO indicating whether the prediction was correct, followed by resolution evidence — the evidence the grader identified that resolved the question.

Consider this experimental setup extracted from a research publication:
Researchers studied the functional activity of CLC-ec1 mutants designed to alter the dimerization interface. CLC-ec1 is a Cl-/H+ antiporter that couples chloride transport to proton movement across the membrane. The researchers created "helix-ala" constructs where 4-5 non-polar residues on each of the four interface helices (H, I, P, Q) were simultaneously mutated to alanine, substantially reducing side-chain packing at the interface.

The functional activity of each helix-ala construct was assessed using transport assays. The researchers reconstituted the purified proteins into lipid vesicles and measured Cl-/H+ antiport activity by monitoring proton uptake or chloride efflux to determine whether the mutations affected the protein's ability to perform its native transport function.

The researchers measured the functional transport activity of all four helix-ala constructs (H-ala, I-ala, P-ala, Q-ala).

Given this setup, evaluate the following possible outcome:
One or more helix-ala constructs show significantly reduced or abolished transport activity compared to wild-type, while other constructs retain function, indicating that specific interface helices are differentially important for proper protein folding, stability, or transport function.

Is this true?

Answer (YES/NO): NO